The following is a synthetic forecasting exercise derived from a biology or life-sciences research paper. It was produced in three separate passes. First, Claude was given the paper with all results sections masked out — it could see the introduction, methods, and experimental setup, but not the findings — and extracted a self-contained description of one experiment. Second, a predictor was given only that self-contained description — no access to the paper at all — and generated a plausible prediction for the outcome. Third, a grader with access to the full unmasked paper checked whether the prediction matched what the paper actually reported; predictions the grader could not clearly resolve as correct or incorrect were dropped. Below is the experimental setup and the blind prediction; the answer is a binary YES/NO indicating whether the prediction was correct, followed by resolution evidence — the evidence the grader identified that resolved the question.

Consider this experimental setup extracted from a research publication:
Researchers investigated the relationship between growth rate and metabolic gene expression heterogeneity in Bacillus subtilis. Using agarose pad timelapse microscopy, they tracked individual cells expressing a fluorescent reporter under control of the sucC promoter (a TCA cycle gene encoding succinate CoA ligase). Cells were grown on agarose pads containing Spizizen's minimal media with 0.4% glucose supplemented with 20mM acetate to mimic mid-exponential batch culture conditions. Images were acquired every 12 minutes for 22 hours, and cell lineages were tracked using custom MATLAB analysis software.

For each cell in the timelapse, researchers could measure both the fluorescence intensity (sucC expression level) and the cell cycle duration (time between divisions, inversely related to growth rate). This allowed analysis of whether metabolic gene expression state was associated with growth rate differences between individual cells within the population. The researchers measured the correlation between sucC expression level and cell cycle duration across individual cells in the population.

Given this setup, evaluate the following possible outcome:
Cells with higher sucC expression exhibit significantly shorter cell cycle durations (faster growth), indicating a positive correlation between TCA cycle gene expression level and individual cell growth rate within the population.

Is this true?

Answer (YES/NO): NO